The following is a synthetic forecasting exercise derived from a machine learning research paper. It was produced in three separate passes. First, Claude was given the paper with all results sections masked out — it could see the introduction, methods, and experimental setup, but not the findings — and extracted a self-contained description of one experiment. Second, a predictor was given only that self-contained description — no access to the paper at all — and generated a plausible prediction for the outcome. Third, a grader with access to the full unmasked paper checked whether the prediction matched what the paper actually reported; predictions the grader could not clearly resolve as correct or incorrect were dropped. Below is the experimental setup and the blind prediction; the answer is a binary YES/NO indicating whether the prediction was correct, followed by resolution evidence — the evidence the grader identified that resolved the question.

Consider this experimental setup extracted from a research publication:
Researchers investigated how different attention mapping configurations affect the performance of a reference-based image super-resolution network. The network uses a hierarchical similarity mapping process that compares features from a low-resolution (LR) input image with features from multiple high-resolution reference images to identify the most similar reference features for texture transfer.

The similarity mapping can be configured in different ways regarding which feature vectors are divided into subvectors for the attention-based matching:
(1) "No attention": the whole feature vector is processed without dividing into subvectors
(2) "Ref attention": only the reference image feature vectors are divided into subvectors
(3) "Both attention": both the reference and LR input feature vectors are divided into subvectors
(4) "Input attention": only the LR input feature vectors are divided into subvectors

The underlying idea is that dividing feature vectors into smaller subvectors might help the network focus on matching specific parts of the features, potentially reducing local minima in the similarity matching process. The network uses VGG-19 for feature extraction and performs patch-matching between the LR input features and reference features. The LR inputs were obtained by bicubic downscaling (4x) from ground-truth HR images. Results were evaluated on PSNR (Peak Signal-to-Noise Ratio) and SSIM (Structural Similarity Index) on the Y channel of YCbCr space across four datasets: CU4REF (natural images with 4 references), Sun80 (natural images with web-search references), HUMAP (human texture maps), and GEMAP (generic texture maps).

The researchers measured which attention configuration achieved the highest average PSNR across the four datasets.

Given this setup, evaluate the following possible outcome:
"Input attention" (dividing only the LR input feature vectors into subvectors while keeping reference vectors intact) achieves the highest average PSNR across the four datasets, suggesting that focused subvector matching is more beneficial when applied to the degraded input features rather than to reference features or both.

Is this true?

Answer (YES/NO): YES